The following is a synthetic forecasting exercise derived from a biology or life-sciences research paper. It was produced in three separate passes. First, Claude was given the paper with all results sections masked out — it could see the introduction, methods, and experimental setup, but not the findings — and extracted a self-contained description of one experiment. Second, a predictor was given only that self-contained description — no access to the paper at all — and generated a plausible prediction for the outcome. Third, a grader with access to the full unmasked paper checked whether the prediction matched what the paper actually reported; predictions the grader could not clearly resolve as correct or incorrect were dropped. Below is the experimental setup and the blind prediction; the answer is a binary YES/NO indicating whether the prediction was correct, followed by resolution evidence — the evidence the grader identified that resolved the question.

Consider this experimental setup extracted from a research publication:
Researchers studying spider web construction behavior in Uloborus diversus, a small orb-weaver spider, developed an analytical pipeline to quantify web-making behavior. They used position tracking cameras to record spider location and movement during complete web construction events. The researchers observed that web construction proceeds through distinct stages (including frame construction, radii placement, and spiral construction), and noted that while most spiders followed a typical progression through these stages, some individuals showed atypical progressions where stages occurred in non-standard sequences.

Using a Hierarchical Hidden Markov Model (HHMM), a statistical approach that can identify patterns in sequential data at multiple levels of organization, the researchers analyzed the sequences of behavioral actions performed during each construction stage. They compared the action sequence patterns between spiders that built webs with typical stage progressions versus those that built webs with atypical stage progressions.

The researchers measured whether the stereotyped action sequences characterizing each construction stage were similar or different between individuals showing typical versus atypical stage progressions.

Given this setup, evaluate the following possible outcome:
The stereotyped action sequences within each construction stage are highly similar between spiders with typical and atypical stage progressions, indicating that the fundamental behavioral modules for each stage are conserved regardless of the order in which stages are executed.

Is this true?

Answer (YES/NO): YES